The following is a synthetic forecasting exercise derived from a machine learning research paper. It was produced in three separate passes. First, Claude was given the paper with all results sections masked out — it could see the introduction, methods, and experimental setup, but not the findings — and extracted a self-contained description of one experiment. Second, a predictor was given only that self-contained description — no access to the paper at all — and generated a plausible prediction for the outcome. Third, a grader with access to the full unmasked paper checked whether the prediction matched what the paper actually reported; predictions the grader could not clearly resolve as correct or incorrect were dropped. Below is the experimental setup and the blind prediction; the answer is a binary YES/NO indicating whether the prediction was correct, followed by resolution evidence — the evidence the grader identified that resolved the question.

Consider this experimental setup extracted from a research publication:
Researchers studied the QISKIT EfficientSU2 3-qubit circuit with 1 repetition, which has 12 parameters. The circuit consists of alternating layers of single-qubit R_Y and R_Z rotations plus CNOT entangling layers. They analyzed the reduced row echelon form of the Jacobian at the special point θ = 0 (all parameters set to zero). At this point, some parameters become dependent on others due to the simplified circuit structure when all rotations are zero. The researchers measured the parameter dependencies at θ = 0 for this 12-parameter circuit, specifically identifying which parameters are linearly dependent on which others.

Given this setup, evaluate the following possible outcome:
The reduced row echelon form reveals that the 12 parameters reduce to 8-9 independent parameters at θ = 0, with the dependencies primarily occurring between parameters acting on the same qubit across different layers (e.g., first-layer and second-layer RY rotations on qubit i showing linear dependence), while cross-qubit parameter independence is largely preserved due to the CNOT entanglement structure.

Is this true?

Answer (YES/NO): NO